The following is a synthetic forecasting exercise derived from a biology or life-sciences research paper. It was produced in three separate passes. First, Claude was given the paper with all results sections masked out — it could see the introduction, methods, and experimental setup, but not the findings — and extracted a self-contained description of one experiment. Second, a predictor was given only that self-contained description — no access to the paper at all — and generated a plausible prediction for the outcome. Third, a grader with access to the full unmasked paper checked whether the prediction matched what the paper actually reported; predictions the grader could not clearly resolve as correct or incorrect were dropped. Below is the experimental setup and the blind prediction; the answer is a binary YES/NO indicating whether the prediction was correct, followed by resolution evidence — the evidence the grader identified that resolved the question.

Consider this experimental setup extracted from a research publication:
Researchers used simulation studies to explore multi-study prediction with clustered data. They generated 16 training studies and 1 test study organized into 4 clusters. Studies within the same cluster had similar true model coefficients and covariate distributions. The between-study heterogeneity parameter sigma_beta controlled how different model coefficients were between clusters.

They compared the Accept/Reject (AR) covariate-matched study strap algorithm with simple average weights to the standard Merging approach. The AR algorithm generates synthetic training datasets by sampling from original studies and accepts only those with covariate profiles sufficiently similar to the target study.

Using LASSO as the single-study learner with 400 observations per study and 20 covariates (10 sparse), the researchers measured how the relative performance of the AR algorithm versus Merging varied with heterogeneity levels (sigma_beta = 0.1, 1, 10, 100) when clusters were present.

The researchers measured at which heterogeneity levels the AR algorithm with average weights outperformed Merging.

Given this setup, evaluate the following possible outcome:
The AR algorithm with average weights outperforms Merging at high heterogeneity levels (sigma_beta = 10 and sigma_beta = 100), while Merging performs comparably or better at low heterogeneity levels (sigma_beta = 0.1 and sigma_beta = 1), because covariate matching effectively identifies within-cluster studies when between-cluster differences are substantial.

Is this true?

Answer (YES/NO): NO